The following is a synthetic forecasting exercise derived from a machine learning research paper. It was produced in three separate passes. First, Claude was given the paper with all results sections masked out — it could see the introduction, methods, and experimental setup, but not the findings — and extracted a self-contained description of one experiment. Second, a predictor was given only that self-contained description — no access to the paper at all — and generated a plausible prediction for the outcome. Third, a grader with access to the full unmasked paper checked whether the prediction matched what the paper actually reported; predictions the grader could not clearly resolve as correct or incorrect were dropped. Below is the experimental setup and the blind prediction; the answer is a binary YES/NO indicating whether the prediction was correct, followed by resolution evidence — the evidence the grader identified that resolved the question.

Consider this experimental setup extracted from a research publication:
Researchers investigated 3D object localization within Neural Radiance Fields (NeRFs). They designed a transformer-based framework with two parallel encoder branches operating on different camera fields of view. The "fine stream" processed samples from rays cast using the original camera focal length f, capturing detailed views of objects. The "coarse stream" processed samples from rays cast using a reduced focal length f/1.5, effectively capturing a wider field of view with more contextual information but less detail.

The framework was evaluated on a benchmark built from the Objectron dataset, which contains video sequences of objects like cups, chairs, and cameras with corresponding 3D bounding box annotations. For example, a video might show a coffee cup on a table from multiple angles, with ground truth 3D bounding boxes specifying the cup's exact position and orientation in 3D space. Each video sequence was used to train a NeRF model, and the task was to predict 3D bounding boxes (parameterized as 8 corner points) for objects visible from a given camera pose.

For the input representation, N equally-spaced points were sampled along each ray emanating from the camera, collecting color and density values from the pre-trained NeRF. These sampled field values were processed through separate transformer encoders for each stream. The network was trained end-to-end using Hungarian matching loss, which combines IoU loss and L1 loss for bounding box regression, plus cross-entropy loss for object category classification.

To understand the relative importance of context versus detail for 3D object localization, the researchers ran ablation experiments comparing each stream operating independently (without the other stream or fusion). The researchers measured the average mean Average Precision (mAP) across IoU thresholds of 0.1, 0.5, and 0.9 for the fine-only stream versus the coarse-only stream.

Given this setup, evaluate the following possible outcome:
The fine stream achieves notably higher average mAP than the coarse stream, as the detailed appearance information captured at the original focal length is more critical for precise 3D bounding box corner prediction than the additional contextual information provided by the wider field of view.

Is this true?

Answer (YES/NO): YES